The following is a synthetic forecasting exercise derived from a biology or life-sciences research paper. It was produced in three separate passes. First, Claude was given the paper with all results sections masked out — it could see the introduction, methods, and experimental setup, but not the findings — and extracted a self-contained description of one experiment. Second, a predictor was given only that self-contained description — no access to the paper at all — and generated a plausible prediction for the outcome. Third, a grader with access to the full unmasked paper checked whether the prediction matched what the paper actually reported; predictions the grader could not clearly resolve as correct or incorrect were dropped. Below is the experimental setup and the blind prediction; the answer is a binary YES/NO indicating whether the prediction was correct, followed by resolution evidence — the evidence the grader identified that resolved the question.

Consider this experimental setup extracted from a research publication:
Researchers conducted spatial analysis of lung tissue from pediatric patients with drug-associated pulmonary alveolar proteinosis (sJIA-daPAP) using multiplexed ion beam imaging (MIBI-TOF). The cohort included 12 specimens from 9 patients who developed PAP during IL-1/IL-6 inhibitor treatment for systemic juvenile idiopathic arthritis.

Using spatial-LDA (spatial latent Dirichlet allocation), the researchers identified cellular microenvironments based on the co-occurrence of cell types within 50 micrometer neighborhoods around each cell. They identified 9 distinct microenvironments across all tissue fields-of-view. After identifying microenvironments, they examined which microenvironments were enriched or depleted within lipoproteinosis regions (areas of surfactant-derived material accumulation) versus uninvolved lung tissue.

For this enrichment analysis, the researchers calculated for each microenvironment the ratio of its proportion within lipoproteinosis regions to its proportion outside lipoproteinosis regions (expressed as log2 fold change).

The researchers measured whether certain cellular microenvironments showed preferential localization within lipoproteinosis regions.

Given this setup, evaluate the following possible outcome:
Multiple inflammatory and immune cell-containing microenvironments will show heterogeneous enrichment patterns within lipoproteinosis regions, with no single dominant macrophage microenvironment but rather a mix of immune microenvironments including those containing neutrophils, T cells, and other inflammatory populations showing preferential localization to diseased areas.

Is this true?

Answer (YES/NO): NO